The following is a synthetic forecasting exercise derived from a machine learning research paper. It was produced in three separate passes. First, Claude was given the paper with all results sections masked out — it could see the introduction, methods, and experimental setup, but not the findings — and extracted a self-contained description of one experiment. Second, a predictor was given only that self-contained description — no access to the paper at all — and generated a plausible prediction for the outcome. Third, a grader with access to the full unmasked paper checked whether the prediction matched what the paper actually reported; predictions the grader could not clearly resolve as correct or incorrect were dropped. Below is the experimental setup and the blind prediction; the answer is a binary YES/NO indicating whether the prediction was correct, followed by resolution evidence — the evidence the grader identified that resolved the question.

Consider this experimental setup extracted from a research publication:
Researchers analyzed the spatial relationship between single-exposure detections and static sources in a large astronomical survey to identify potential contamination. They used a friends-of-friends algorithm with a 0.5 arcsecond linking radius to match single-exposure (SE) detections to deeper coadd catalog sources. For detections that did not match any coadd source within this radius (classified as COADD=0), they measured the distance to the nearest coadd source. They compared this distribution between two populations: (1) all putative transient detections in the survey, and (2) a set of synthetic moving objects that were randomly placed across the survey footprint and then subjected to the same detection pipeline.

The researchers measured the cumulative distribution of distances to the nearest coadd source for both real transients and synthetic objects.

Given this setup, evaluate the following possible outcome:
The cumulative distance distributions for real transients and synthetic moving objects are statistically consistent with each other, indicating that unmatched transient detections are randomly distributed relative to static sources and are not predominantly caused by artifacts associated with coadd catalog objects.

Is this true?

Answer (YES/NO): NO